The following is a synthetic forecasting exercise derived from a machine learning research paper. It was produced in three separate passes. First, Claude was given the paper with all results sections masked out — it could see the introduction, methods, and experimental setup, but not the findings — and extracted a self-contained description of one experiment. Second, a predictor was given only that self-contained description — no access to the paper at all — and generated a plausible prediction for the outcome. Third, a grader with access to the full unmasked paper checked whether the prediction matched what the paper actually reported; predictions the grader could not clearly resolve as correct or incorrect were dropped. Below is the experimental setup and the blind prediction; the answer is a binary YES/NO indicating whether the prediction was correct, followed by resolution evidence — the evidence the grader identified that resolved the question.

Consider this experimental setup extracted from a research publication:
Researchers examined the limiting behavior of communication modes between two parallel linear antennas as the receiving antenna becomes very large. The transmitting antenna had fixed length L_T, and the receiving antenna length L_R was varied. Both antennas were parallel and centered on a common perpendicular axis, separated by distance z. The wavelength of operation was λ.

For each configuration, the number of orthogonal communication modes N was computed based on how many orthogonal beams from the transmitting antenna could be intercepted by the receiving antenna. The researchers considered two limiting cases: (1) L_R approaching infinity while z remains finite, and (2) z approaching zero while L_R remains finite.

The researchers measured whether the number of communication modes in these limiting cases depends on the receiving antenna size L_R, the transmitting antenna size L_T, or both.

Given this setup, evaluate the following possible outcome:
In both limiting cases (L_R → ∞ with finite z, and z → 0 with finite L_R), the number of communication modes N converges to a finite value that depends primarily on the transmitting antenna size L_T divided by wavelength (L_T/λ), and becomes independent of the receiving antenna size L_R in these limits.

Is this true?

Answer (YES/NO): YES